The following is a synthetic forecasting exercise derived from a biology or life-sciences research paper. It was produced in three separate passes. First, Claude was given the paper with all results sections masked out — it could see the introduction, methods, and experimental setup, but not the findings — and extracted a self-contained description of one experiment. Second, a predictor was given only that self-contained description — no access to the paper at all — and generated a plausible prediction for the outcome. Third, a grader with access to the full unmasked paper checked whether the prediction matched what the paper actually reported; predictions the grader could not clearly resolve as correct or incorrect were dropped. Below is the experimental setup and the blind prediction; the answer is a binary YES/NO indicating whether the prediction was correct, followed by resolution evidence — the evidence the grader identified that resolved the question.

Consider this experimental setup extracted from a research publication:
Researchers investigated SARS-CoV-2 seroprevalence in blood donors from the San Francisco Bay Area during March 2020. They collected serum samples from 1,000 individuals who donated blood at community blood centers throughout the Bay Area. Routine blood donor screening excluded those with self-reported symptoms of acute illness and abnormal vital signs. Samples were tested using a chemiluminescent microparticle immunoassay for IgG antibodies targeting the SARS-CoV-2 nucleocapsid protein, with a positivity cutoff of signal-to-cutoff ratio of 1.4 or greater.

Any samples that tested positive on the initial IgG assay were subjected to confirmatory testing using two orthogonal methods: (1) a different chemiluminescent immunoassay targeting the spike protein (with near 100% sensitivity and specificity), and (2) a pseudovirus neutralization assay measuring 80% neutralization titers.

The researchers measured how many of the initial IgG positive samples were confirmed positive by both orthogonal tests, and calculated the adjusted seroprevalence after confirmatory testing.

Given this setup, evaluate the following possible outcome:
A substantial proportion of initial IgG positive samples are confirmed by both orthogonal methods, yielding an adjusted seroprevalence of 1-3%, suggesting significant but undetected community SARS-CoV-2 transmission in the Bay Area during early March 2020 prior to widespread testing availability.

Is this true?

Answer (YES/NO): NO